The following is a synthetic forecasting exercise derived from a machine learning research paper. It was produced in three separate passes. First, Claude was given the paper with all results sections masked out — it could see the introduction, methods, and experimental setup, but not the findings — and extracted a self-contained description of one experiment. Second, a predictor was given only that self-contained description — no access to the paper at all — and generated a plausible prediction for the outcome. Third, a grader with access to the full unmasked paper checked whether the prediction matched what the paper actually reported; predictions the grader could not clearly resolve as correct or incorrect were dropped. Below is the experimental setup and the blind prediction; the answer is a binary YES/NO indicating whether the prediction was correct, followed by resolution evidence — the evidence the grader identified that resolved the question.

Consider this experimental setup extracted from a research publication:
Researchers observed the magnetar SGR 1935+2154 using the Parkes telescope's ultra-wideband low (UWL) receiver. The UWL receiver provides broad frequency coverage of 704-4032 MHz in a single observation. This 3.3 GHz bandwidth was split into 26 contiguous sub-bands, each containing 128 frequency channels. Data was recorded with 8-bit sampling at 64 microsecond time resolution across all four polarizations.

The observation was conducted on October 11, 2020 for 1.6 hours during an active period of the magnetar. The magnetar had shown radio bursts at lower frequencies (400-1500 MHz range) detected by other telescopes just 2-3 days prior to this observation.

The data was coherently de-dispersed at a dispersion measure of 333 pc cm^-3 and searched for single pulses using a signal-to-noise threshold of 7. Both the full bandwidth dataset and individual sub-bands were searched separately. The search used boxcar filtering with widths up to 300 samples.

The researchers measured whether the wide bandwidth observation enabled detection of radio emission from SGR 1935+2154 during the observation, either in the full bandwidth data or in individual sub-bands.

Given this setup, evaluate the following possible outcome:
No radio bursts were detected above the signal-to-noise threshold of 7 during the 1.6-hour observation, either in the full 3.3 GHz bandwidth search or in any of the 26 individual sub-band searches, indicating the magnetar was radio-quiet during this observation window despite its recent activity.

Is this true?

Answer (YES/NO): YES